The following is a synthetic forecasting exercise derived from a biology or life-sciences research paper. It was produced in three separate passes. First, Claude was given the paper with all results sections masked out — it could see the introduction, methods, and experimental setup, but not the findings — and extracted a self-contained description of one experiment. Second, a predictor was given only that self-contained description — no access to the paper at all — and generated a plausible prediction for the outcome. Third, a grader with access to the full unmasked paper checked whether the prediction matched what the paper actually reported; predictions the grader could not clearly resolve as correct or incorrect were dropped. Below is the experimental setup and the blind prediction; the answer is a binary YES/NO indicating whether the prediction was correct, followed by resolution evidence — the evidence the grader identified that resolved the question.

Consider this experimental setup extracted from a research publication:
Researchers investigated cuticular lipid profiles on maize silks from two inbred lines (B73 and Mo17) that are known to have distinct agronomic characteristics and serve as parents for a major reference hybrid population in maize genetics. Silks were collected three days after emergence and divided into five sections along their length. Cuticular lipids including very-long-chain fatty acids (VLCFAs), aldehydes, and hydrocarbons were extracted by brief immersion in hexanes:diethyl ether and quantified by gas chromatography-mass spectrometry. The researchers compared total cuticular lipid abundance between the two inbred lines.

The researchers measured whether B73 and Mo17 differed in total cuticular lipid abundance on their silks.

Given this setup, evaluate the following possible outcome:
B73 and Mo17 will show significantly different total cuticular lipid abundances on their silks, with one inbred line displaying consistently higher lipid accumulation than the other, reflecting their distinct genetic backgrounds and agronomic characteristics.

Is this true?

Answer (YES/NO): NO